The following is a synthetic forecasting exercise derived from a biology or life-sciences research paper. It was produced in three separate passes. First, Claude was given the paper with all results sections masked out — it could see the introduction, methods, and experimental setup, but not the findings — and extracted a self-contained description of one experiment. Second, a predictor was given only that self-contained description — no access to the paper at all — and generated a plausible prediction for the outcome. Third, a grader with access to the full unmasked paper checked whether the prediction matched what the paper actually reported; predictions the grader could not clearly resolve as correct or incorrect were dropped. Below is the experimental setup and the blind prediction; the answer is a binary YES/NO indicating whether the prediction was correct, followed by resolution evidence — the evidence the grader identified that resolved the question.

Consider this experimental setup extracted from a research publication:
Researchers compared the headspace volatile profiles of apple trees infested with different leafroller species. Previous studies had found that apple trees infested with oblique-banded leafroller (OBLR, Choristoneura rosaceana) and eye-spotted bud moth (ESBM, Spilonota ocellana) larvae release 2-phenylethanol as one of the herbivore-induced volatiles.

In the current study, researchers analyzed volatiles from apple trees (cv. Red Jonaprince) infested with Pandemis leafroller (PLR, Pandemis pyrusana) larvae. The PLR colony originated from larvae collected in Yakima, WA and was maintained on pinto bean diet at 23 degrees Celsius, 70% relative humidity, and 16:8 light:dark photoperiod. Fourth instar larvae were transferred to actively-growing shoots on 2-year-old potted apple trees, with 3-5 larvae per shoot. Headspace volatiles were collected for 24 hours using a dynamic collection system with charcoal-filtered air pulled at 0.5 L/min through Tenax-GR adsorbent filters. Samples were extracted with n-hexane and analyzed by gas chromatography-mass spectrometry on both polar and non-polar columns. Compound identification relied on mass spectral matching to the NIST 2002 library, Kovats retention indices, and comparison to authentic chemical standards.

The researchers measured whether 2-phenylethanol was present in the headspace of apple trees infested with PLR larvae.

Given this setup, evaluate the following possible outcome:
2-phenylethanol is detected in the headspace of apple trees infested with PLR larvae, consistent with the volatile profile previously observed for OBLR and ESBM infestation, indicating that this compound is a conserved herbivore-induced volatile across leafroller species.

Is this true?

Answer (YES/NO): NO